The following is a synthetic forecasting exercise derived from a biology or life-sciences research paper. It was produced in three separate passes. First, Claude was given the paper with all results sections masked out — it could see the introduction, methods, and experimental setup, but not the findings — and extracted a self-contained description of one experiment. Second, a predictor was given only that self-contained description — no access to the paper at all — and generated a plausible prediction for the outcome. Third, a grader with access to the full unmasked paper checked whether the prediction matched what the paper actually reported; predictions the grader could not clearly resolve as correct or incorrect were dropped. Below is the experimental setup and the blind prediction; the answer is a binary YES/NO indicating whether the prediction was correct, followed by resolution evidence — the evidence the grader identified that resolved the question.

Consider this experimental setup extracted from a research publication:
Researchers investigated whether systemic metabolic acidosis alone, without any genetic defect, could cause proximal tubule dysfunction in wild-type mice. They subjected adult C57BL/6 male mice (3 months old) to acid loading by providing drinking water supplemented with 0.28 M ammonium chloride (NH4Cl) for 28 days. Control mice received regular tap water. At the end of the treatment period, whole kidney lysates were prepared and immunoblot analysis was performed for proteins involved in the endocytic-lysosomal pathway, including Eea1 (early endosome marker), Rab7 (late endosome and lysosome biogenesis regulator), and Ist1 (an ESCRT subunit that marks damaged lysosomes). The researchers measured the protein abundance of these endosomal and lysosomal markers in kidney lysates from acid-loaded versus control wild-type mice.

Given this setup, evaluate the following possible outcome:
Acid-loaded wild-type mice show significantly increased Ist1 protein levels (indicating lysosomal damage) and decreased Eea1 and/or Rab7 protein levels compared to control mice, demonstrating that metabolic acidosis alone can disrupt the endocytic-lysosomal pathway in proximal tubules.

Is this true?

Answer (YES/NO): YES